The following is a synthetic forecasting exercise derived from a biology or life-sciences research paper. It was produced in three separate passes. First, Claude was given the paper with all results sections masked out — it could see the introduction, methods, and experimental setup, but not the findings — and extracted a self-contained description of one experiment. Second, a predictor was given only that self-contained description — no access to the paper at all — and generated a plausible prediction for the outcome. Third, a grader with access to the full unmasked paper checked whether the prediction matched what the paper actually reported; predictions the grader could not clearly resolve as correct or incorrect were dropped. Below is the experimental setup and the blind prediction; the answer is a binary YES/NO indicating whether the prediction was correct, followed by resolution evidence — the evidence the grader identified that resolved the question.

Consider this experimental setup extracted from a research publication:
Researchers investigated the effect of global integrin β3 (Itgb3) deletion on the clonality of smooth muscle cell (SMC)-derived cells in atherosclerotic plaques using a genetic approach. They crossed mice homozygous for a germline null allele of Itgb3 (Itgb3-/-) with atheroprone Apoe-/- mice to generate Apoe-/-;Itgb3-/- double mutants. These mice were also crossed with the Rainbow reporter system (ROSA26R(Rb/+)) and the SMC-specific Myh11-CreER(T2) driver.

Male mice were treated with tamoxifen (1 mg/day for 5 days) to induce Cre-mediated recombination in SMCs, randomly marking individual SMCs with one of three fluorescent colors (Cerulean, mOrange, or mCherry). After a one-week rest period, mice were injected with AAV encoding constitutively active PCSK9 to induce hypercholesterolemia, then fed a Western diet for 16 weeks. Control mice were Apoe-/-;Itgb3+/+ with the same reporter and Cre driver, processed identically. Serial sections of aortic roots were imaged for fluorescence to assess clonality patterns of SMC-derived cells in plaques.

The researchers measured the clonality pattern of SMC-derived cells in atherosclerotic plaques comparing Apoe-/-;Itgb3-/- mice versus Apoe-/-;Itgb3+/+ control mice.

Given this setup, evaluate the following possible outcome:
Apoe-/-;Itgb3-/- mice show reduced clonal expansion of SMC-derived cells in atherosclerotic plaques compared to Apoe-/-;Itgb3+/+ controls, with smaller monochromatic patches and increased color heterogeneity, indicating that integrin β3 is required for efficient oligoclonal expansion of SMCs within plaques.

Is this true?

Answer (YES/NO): NO